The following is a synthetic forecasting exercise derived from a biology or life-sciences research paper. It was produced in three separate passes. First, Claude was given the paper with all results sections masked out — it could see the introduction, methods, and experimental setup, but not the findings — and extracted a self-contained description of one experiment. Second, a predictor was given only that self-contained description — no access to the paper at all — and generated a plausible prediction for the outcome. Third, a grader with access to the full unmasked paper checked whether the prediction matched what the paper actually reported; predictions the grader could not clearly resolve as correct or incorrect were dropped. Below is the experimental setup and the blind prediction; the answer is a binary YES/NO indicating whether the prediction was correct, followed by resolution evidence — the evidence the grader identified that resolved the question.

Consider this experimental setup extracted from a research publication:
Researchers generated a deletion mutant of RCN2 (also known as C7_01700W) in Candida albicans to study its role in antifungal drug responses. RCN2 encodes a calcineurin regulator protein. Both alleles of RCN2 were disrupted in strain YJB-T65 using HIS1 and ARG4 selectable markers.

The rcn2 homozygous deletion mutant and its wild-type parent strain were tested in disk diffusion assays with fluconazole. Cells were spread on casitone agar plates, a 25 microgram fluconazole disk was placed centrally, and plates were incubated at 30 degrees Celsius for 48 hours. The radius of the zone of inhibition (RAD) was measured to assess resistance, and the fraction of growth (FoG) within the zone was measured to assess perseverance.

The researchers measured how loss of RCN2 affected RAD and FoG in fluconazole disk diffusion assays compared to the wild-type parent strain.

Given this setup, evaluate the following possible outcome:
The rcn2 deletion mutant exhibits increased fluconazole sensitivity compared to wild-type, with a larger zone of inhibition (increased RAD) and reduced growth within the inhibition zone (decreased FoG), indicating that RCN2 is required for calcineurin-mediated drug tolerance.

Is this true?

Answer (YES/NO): NO